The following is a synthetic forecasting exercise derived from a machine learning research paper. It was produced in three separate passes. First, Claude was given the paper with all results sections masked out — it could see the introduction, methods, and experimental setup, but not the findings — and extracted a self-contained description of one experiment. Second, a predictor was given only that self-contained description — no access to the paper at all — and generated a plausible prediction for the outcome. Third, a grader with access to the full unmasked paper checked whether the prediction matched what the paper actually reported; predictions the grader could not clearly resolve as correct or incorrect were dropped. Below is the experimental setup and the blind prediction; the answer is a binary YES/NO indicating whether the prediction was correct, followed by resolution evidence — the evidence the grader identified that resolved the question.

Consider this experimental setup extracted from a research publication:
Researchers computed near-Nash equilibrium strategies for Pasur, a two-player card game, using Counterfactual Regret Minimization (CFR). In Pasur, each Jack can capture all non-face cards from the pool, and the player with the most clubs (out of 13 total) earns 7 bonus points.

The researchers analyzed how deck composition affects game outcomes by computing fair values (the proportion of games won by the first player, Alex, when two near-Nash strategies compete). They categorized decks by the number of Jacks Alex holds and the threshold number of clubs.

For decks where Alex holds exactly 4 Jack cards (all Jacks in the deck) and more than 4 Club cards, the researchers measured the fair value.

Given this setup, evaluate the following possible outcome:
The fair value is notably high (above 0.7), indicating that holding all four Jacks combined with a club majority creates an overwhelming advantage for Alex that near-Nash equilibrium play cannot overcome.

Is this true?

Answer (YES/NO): YES